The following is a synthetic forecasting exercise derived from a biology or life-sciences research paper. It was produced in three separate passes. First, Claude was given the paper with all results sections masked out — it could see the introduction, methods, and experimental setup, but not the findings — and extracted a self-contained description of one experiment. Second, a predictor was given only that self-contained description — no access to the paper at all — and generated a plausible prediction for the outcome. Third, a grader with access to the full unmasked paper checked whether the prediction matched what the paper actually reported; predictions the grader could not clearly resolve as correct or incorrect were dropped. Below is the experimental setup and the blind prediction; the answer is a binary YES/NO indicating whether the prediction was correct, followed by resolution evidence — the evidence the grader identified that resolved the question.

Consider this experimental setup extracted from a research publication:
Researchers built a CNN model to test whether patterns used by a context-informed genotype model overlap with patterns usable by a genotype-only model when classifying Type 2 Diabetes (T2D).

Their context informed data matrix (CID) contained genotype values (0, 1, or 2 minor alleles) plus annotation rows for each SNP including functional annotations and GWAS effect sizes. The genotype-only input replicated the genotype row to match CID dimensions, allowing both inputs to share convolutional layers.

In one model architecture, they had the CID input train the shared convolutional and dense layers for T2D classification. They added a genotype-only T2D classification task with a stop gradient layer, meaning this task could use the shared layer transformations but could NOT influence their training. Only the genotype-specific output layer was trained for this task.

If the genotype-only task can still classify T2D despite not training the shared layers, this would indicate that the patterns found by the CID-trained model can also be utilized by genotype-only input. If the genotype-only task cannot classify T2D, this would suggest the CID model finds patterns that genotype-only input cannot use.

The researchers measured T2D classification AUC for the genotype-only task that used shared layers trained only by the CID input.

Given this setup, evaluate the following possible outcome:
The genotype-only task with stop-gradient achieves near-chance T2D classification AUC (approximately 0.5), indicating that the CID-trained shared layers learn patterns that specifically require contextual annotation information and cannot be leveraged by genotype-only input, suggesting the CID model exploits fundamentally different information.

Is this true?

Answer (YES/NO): NO